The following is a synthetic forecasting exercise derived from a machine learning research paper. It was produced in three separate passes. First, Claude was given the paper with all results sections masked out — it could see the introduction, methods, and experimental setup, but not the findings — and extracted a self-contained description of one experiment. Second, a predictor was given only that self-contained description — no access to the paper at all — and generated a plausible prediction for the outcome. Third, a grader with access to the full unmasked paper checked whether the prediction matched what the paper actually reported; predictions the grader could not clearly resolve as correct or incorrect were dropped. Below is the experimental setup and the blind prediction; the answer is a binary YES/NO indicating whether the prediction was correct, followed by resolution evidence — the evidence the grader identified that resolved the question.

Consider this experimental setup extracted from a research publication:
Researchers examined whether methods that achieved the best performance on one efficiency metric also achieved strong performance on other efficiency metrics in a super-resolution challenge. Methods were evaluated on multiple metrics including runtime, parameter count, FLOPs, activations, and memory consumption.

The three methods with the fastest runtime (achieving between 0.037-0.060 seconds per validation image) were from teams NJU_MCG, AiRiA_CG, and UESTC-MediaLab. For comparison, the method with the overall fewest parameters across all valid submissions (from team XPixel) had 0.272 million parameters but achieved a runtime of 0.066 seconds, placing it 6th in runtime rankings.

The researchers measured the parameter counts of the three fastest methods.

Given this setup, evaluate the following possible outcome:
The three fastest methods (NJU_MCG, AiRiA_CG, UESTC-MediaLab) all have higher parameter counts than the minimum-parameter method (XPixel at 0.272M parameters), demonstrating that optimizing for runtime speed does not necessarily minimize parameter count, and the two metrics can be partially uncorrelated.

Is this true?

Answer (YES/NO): YES